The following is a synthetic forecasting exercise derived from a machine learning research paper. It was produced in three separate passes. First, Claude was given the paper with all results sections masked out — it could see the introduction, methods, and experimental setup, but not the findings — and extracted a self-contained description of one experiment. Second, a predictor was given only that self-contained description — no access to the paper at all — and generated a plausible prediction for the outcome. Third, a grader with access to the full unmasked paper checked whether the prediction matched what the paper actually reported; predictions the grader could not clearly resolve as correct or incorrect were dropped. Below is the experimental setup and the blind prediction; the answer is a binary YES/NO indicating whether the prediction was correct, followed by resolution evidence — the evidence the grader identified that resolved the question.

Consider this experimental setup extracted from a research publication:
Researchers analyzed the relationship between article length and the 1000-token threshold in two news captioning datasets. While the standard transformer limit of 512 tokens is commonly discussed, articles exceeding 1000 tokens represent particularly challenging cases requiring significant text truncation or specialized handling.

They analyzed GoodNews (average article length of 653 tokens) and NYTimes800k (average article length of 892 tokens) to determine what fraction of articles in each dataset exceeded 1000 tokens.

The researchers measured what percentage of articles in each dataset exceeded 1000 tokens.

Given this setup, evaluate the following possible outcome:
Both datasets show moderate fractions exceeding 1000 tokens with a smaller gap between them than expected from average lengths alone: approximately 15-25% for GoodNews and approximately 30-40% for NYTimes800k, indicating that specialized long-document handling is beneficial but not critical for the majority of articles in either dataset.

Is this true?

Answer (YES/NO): NO